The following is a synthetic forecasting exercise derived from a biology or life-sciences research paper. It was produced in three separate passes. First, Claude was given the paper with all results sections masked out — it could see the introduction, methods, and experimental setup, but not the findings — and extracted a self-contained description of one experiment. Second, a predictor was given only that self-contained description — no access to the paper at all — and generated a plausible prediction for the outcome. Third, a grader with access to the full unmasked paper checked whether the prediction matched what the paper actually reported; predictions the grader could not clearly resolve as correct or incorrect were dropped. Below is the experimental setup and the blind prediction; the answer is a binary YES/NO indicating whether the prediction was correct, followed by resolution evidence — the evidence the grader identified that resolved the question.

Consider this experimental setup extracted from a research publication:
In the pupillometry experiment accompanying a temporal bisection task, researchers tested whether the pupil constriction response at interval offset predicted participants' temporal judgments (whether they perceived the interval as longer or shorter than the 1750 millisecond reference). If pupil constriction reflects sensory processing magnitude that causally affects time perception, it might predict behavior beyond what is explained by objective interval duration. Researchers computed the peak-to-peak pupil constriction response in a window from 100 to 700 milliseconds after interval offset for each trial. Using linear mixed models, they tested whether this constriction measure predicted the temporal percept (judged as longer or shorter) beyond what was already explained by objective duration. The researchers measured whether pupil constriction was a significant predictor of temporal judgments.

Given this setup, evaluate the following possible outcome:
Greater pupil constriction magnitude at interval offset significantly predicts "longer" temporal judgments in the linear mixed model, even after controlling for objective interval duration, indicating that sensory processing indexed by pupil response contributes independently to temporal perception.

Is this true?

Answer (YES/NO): NO